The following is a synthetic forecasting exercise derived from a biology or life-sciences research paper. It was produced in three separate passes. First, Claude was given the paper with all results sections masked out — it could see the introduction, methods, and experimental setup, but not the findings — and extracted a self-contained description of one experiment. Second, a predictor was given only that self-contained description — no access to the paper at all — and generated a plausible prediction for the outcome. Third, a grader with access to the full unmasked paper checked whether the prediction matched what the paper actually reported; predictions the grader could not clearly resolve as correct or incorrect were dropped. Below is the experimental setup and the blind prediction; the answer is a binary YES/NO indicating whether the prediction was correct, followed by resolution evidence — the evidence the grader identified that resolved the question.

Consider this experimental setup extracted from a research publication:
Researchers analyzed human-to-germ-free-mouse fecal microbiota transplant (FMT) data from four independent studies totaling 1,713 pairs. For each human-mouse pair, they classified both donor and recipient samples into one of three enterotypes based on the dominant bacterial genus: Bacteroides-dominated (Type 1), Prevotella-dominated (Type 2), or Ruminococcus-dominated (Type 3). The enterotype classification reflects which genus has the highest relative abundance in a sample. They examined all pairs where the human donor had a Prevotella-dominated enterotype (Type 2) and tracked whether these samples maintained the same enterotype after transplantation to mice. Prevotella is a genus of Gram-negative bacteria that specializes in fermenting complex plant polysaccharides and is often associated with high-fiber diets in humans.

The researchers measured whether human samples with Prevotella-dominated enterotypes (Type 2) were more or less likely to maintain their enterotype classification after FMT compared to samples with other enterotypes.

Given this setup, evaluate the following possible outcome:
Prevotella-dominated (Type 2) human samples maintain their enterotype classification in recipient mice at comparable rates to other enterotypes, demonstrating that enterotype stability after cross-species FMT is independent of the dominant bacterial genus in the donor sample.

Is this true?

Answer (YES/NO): NO